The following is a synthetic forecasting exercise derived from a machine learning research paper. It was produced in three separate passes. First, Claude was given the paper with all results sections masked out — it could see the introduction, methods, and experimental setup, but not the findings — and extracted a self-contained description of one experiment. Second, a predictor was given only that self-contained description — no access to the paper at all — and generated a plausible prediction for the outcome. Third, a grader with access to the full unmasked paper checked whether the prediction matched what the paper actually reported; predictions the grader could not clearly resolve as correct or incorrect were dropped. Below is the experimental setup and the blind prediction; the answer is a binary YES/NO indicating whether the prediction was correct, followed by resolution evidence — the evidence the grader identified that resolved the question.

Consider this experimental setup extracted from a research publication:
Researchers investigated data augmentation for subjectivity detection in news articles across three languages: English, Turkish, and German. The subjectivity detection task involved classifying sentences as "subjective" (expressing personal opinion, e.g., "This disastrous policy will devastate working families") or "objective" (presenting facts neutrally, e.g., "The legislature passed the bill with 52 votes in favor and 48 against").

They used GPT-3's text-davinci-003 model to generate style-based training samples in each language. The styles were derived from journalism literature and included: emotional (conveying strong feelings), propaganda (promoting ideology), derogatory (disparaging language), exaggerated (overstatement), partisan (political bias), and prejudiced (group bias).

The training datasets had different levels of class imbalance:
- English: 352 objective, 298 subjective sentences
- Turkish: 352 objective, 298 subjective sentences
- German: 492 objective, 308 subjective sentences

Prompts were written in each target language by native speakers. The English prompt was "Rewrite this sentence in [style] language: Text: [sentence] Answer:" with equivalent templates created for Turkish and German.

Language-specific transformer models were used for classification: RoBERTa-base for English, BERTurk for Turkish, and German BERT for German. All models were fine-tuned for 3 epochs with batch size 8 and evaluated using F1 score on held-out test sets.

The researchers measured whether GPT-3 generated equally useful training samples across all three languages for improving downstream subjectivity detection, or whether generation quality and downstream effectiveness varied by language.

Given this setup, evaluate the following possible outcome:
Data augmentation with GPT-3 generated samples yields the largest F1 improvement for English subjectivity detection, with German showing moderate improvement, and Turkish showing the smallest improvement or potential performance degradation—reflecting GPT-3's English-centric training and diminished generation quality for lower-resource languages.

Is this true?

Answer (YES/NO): NO